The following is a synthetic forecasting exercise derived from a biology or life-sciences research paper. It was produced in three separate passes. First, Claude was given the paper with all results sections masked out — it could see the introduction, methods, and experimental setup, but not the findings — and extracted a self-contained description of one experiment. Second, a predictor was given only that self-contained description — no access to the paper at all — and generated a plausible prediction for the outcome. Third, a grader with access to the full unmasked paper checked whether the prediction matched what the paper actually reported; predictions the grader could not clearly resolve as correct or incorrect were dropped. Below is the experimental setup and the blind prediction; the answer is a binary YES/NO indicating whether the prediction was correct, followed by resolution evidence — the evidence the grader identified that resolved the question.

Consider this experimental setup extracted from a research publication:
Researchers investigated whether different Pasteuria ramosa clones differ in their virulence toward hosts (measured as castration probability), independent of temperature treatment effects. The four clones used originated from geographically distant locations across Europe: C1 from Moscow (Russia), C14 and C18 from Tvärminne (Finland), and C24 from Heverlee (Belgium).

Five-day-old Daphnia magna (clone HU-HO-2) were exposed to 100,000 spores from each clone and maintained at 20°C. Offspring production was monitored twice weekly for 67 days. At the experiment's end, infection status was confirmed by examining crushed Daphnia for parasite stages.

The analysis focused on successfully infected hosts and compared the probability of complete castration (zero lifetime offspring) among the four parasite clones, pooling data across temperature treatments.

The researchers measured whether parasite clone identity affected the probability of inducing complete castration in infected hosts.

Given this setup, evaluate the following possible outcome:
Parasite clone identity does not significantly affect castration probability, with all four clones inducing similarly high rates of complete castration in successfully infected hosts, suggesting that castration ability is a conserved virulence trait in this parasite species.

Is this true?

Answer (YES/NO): NO